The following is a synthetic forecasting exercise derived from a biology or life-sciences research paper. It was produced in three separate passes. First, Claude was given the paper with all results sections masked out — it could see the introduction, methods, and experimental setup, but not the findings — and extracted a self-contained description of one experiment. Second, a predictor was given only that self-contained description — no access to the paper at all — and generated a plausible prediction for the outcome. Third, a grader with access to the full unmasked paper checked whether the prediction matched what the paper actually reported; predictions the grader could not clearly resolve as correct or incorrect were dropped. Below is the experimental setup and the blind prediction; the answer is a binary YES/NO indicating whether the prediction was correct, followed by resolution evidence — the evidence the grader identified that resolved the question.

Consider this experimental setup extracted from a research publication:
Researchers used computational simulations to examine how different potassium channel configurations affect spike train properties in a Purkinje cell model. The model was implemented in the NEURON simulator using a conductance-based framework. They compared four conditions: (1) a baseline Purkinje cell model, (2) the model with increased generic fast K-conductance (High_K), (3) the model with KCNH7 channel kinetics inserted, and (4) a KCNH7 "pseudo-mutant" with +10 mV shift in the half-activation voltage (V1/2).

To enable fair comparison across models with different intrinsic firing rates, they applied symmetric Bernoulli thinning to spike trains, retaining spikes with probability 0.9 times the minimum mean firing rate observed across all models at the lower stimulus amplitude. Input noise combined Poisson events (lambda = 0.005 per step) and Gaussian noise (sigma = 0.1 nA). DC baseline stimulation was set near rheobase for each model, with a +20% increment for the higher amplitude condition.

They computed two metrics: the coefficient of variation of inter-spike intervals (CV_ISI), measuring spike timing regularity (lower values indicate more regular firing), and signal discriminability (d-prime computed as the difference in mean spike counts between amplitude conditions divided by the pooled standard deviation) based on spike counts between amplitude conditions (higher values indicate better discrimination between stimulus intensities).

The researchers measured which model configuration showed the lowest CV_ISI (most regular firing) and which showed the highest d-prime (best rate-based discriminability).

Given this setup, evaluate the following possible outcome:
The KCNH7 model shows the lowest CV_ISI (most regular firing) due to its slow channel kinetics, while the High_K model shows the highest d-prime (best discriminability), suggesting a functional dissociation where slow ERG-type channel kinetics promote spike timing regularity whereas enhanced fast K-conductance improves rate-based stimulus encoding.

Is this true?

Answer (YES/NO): YES